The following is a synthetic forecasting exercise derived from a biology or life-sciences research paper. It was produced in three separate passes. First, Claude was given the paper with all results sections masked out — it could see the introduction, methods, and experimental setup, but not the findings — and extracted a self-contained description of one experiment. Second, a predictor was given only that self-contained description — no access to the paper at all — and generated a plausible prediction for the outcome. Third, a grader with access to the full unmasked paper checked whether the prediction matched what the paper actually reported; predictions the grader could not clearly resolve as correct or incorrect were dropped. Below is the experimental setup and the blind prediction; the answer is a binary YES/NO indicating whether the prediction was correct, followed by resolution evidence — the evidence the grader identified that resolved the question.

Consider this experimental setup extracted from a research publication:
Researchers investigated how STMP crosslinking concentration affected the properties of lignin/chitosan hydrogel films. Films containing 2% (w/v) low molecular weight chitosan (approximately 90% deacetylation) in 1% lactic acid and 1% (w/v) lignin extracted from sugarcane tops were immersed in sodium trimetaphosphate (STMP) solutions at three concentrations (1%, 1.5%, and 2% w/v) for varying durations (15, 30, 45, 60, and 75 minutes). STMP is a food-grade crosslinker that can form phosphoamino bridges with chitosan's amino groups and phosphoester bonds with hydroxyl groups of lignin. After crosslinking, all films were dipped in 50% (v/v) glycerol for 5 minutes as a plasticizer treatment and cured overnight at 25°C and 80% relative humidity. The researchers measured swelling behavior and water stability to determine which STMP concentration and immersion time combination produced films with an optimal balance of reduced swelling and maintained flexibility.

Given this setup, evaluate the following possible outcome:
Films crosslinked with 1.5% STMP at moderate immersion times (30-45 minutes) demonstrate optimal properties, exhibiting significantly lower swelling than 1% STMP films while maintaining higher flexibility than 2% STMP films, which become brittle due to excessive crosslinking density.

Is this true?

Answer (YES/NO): NO